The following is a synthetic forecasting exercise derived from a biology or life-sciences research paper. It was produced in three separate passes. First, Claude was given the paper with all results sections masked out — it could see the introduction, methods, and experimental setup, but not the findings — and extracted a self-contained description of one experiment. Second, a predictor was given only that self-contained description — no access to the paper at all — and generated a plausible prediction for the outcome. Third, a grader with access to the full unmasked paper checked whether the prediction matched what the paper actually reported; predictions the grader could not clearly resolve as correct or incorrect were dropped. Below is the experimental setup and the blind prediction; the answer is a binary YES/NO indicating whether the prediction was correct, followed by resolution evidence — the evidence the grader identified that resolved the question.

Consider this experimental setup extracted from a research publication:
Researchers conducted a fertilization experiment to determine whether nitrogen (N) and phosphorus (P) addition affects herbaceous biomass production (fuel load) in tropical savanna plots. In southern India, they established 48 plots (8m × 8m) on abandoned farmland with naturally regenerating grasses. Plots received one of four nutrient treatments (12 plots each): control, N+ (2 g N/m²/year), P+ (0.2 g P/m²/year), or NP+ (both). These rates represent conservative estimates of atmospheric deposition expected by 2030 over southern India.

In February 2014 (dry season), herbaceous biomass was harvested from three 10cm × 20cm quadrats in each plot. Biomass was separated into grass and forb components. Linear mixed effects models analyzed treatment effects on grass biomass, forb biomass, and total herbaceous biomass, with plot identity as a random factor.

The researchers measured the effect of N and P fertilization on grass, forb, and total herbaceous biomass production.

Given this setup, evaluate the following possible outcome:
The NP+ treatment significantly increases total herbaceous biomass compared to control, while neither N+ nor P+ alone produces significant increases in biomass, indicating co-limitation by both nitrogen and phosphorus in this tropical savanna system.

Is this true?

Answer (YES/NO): NO